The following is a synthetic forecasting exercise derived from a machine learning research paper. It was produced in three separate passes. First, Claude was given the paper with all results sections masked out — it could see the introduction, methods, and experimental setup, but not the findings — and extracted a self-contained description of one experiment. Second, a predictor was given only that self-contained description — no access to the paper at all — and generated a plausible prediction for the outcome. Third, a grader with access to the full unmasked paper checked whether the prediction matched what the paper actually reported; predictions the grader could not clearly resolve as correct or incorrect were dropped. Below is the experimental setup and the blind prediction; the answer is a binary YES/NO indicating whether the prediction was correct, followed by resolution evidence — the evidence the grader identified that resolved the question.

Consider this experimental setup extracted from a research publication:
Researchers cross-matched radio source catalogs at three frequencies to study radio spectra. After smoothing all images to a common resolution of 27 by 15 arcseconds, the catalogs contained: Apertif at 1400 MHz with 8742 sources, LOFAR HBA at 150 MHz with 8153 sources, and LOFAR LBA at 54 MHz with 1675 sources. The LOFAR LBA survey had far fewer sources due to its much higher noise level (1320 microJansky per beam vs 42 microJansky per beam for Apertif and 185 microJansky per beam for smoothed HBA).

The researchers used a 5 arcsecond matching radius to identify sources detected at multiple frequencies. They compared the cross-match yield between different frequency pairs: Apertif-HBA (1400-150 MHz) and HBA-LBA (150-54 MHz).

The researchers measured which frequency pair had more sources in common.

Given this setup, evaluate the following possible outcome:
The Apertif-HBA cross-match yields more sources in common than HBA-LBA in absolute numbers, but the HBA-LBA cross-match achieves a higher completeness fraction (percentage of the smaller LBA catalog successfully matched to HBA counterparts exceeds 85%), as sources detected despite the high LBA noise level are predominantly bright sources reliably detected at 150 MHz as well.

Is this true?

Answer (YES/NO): NO